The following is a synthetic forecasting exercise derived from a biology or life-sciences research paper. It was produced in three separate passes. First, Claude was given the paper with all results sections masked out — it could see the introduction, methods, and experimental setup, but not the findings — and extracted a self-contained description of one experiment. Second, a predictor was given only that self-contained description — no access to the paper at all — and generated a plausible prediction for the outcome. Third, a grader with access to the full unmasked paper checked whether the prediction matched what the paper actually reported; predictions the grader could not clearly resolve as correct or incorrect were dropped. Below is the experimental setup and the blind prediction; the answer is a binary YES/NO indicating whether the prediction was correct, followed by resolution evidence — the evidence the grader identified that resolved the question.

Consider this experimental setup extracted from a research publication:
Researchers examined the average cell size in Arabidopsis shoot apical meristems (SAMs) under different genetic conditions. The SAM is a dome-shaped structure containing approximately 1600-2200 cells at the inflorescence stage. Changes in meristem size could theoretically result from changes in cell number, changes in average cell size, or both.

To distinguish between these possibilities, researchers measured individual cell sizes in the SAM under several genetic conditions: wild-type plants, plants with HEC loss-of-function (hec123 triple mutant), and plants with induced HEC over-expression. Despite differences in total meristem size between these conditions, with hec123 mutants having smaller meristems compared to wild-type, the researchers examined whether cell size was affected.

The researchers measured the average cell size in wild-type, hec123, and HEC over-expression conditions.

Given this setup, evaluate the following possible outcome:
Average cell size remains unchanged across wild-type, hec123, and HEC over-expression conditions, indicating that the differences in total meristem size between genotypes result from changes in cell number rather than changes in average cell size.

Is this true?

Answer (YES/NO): YES